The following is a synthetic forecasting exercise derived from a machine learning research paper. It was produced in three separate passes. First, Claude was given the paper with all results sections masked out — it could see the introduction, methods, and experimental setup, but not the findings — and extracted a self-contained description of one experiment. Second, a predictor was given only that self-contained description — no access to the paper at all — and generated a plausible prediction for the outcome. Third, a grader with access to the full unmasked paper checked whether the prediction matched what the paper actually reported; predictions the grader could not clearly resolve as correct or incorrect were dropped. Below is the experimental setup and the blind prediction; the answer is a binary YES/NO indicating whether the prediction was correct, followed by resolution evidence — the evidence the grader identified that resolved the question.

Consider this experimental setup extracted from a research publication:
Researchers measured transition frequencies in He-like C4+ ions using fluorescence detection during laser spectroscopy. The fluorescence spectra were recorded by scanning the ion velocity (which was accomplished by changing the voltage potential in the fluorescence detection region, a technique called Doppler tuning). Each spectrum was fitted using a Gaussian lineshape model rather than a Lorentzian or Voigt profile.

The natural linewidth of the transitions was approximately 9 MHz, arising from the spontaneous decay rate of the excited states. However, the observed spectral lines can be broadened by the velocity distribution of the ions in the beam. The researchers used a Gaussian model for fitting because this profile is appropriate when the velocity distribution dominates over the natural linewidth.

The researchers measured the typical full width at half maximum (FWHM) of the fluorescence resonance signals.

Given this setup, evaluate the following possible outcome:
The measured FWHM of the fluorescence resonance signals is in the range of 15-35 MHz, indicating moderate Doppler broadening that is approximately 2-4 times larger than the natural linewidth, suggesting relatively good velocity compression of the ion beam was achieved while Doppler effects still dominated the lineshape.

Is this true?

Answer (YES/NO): NO